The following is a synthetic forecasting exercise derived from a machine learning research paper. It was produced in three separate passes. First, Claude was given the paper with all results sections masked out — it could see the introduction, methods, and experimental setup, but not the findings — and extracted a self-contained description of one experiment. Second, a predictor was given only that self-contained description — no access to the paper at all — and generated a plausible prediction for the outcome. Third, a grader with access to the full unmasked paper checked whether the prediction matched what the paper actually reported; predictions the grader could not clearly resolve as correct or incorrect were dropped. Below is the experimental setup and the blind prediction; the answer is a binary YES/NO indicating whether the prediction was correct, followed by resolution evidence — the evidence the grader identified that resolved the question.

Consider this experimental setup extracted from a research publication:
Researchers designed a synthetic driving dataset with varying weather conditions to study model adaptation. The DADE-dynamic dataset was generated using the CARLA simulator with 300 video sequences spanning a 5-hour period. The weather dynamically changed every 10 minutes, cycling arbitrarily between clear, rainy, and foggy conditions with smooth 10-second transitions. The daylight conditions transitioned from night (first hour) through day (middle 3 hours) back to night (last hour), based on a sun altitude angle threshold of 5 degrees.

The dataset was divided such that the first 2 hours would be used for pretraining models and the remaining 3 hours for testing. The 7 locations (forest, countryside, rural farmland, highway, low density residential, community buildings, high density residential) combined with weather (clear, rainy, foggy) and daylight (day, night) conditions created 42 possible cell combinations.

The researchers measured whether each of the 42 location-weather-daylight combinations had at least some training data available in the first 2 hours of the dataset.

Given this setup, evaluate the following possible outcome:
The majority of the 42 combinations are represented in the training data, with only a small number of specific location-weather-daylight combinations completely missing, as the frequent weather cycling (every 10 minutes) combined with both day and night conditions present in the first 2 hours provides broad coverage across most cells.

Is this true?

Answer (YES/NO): YES